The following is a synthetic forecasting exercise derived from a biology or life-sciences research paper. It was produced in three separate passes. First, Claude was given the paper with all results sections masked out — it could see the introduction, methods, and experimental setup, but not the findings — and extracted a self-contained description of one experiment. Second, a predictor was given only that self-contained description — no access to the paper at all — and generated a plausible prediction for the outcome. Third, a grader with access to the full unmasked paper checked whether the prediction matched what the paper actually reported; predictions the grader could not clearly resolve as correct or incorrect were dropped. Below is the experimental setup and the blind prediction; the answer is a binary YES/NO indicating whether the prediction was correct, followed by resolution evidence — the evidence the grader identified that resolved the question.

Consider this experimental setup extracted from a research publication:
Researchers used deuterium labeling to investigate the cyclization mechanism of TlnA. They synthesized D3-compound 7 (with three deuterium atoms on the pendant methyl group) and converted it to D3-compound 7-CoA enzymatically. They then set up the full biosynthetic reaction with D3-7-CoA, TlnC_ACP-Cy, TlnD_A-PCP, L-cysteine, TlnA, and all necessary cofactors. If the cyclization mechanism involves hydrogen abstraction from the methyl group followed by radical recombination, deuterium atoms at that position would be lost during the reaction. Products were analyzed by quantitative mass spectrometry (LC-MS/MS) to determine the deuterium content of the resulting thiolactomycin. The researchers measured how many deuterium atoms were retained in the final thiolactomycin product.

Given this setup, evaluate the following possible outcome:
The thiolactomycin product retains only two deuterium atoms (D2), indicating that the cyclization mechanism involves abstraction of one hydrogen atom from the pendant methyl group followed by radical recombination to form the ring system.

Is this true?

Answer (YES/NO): YES